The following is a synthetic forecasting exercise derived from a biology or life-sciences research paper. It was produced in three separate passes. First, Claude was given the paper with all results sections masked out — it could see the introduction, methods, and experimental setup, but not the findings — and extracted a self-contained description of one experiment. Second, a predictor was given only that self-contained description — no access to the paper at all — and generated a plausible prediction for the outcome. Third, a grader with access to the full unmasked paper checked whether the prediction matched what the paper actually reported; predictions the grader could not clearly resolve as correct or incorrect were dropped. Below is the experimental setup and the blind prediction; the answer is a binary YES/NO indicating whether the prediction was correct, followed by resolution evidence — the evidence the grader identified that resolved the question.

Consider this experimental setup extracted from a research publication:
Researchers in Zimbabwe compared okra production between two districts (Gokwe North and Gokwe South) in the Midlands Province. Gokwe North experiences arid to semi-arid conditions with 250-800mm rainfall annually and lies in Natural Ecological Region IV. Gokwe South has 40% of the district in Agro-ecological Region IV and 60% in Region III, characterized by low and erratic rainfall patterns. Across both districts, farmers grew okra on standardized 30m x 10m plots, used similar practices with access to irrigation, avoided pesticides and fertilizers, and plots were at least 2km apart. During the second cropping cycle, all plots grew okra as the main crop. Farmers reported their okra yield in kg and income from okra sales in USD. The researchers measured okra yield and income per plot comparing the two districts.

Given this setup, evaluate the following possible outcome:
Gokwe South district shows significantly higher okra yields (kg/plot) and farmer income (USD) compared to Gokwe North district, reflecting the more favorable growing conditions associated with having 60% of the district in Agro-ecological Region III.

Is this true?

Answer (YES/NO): NO